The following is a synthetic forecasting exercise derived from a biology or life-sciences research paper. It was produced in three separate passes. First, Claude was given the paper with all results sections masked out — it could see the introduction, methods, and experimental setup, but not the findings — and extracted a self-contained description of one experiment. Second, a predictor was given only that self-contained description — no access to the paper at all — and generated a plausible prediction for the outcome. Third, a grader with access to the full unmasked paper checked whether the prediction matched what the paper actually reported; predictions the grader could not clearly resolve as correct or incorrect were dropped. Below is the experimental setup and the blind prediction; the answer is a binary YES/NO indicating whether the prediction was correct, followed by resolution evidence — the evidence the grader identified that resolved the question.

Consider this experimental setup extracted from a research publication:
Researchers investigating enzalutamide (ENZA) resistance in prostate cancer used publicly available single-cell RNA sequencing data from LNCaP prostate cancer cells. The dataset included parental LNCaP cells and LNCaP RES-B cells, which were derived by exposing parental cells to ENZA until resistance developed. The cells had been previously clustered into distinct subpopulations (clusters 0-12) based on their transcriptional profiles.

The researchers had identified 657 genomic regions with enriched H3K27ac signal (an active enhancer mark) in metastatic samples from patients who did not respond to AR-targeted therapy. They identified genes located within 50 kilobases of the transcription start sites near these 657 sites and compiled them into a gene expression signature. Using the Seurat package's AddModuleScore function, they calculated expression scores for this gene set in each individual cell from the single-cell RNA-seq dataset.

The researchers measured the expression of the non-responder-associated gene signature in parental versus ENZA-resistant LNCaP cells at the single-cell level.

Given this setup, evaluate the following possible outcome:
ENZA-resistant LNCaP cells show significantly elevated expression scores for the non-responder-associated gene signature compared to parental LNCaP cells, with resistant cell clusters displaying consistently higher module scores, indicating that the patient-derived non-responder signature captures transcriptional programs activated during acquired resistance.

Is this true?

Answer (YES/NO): YES